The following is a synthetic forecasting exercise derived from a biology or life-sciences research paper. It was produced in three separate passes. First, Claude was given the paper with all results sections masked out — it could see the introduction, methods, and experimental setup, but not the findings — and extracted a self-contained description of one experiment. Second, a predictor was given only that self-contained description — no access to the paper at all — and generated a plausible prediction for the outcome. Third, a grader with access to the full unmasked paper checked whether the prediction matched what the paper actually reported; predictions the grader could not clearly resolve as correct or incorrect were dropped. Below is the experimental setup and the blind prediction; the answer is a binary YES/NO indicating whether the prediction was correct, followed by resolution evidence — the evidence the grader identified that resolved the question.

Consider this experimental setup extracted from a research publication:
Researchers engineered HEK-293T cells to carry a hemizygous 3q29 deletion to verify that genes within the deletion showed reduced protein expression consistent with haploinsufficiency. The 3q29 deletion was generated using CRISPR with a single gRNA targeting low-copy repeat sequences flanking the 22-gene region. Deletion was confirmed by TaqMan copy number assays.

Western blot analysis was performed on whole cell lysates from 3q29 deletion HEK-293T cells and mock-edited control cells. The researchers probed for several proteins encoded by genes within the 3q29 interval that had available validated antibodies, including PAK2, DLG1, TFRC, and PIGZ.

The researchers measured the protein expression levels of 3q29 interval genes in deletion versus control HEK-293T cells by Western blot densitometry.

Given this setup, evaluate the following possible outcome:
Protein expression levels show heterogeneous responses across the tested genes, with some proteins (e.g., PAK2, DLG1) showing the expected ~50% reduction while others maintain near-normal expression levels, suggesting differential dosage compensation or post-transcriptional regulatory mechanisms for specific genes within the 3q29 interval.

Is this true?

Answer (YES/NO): NO